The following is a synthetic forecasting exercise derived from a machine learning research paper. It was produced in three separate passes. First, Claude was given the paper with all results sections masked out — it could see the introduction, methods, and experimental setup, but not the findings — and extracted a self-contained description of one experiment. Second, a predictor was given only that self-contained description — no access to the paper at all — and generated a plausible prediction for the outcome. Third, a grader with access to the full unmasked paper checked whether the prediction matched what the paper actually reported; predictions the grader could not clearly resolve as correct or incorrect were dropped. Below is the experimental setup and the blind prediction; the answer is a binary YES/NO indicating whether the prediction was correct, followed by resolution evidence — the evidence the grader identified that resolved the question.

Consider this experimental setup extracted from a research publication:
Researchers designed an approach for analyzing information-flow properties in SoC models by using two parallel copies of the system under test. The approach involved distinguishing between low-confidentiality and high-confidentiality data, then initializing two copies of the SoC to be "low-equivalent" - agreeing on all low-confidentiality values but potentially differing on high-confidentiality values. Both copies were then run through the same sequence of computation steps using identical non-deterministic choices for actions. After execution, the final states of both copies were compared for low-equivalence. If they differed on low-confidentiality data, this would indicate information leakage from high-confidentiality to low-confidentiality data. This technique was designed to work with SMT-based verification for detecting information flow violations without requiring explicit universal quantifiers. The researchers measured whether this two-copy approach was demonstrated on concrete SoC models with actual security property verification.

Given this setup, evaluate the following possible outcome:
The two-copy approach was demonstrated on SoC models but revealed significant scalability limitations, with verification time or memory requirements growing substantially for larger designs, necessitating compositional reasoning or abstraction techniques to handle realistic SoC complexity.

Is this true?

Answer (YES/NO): NO